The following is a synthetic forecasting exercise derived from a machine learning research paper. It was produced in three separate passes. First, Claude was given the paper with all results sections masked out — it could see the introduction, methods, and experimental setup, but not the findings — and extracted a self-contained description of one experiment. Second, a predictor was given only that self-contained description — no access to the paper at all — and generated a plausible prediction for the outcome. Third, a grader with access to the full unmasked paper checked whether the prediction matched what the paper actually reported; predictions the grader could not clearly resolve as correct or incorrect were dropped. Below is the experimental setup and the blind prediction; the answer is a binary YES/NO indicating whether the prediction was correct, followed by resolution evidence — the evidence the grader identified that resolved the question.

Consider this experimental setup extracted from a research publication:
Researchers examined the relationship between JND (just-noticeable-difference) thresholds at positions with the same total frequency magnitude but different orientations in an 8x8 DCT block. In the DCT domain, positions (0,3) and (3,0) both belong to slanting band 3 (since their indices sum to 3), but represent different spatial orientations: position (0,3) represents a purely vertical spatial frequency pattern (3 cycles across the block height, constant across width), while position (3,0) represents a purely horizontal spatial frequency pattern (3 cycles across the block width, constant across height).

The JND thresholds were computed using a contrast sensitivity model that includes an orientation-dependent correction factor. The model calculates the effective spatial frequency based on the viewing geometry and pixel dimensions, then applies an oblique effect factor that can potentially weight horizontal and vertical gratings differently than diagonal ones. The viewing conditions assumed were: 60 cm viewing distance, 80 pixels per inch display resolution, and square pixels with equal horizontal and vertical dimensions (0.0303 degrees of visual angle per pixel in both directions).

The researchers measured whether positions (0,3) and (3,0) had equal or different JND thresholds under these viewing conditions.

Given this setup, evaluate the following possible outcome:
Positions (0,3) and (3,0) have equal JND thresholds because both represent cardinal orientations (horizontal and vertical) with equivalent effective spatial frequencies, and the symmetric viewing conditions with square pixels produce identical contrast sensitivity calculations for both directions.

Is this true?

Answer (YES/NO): YES